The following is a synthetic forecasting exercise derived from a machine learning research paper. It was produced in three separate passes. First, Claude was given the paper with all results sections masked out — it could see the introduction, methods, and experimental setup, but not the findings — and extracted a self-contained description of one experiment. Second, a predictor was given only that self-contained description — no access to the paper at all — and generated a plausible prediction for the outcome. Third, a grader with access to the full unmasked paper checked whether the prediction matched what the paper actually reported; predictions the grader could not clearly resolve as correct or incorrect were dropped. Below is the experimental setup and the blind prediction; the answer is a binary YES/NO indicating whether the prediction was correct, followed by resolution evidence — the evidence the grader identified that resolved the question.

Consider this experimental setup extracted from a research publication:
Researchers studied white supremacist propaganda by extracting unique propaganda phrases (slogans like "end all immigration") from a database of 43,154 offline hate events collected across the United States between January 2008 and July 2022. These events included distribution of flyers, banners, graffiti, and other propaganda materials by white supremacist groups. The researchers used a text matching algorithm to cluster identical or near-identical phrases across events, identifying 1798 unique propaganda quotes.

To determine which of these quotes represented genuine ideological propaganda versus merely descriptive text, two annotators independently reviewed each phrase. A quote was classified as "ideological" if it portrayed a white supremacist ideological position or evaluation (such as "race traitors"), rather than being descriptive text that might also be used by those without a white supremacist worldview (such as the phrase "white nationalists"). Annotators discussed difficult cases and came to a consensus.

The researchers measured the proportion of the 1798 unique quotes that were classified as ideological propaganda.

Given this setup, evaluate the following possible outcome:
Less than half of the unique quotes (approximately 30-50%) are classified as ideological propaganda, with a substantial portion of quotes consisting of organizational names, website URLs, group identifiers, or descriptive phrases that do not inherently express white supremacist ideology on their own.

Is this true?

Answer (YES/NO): NO